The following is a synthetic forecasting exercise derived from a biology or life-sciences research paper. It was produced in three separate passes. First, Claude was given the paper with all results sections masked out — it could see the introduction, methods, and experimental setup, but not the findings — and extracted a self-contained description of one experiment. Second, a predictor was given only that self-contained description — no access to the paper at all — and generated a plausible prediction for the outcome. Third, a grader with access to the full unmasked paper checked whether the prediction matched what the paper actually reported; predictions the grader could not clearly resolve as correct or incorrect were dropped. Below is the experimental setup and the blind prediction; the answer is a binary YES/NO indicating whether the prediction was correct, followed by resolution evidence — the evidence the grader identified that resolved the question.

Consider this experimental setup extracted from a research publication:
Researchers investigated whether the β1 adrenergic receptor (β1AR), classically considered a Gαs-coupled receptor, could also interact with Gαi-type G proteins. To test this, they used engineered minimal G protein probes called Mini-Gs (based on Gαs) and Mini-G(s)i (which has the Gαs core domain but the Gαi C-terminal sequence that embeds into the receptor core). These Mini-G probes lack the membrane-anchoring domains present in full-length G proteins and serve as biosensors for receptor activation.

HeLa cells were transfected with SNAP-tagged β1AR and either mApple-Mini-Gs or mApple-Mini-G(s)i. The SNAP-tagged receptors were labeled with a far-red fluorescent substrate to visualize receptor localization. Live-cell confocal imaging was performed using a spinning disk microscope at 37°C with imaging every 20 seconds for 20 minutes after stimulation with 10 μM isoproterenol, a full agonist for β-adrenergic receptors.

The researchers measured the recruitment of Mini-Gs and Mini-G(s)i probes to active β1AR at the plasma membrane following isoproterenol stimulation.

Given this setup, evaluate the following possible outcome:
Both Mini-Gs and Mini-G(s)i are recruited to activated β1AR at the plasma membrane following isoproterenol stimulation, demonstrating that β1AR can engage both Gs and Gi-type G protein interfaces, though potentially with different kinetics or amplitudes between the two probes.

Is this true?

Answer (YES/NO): YES